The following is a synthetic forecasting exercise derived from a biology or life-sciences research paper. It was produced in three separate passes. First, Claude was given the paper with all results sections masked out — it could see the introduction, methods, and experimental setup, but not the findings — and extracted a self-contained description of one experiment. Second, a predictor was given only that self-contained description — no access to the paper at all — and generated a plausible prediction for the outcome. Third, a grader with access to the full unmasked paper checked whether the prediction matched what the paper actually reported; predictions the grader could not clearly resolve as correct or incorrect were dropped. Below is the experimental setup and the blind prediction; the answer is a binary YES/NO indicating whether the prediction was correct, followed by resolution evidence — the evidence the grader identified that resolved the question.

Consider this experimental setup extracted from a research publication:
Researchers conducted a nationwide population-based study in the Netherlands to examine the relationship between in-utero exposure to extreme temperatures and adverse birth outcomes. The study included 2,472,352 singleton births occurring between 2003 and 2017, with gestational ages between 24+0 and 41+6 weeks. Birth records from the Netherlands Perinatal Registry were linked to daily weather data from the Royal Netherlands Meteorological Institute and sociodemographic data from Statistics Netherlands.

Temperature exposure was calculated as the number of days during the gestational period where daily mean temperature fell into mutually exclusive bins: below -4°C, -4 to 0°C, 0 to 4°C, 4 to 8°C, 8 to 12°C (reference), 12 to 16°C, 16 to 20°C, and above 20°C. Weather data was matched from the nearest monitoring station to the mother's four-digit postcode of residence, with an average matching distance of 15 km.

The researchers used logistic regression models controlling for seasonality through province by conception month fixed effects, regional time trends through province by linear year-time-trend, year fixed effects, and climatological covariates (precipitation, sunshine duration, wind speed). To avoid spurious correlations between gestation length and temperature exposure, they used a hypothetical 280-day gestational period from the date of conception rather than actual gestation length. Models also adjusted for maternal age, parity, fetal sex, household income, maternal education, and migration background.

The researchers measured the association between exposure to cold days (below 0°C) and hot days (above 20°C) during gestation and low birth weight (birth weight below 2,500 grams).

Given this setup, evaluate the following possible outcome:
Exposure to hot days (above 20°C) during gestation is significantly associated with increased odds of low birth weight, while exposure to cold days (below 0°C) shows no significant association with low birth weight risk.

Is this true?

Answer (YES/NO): YES